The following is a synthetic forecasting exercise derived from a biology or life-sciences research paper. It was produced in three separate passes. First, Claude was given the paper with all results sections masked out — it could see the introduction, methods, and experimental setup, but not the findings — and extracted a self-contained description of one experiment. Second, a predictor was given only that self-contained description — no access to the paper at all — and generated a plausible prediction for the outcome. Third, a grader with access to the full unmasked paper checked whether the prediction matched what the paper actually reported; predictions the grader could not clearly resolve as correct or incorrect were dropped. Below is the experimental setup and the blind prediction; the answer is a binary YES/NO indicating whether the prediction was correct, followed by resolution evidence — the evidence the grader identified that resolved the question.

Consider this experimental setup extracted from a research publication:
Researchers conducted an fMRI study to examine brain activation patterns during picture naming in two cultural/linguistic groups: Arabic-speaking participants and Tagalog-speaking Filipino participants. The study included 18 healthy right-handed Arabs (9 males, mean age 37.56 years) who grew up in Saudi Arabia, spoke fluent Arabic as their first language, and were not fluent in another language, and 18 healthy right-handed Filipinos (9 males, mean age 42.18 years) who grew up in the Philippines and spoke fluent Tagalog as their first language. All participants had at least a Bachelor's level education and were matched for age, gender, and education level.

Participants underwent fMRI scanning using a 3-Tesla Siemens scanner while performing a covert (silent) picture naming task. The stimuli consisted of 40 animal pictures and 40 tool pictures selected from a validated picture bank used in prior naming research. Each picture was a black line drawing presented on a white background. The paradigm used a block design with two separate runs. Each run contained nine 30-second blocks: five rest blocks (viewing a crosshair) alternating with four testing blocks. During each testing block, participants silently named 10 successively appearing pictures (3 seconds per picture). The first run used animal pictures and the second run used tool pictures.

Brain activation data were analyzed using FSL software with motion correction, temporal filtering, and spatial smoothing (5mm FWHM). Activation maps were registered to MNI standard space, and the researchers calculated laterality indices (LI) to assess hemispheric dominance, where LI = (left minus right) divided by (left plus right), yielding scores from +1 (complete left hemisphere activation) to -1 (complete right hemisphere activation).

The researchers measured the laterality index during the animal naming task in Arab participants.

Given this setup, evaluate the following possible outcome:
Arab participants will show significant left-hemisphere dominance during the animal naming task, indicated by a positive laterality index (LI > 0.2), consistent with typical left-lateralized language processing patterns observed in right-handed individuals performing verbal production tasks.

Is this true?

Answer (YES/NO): NO